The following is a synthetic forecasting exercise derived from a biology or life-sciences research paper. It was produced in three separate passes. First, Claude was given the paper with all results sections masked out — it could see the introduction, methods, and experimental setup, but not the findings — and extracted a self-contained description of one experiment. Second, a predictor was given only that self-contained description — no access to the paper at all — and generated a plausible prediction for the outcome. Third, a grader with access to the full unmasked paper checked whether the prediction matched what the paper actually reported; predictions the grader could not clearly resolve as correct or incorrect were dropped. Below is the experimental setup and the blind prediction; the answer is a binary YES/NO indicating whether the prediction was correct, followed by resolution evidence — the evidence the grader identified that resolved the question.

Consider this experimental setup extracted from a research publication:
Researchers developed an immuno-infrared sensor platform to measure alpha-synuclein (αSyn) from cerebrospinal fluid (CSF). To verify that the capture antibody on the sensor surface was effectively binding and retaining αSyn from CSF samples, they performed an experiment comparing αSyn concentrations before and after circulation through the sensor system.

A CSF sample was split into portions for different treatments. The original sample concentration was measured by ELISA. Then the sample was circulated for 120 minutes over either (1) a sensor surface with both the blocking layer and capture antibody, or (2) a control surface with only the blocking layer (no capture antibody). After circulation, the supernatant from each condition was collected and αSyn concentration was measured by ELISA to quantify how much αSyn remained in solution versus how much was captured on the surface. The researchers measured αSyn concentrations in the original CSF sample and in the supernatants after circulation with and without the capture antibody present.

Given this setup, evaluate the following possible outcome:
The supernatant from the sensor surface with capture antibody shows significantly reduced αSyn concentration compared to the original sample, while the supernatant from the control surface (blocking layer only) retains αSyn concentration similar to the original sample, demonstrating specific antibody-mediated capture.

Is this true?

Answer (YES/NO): YES